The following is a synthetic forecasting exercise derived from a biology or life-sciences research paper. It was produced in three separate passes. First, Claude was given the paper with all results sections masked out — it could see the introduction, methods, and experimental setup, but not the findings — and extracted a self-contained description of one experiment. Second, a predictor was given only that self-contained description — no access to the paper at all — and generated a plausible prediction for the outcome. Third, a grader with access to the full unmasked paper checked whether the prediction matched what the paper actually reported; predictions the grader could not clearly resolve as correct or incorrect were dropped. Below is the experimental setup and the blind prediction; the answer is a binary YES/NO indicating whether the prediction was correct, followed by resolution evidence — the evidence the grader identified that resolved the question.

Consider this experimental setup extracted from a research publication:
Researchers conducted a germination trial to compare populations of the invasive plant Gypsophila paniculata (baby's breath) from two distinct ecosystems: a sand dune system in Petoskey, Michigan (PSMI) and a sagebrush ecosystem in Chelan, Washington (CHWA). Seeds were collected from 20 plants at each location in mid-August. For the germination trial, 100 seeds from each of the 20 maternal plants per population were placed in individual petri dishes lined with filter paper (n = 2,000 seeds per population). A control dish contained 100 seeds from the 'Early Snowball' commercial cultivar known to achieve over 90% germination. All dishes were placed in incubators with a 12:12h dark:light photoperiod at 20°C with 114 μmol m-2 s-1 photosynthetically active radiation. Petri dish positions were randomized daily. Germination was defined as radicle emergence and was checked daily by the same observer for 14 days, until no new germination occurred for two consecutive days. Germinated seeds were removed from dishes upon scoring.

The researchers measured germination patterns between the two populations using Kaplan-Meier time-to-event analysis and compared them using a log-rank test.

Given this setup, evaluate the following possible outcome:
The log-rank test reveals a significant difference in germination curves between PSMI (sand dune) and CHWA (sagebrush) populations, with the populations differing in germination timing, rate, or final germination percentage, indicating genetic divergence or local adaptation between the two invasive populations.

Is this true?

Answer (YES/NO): YES